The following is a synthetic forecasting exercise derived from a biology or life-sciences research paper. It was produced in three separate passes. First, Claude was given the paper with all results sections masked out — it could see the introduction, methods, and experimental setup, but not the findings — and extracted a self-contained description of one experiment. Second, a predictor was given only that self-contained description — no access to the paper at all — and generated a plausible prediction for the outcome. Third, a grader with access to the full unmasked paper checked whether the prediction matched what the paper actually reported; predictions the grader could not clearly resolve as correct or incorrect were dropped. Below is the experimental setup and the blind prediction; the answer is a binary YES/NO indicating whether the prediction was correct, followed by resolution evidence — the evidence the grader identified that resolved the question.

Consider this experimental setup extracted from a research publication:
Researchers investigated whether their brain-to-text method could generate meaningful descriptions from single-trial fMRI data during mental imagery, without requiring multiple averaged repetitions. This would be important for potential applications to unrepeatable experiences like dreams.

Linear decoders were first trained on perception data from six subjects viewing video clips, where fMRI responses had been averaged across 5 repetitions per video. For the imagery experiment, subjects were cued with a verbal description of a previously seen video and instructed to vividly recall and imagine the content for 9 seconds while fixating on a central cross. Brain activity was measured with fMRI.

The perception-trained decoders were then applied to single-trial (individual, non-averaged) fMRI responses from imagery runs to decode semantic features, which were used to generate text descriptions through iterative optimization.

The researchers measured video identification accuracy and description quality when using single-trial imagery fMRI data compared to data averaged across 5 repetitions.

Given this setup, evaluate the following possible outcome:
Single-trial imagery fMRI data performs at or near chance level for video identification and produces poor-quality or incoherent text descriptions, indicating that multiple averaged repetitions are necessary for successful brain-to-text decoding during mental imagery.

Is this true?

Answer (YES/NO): NO